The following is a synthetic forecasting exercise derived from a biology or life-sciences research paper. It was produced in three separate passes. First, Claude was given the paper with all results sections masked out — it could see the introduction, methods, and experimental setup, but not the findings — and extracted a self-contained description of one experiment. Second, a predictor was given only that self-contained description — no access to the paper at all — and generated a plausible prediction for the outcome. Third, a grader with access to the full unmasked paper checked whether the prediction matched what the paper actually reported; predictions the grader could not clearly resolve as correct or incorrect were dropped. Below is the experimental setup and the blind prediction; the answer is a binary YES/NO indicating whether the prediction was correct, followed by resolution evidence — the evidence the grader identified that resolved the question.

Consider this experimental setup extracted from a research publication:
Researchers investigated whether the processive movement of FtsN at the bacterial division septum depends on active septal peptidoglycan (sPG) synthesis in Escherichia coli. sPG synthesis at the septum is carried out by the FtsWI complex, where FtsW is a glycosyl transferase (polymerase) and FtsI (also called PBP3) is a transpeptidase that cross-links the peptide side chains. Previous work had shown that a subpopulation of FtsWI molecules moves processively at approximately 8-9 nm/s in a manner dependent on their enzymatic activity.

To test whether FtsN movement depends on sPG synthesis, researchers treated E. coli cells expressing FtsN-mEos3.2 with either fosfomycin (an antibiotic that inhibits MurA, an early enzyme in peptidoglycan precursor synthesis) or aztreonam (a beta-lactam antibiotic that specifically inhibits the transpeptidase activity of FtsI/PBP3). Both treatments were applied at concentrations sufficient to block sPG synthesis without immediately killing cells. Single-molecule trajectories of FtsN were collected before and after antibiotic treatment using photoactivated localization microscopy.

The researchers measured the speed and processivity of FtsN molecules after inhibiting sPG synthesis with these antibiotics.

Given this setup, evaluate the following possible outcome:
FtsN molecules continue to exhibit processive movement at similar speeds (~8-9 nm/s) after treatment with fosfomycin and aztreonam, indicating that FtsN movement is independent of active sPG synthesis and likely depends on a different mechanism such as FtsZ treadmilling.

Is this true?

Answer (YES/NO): NO